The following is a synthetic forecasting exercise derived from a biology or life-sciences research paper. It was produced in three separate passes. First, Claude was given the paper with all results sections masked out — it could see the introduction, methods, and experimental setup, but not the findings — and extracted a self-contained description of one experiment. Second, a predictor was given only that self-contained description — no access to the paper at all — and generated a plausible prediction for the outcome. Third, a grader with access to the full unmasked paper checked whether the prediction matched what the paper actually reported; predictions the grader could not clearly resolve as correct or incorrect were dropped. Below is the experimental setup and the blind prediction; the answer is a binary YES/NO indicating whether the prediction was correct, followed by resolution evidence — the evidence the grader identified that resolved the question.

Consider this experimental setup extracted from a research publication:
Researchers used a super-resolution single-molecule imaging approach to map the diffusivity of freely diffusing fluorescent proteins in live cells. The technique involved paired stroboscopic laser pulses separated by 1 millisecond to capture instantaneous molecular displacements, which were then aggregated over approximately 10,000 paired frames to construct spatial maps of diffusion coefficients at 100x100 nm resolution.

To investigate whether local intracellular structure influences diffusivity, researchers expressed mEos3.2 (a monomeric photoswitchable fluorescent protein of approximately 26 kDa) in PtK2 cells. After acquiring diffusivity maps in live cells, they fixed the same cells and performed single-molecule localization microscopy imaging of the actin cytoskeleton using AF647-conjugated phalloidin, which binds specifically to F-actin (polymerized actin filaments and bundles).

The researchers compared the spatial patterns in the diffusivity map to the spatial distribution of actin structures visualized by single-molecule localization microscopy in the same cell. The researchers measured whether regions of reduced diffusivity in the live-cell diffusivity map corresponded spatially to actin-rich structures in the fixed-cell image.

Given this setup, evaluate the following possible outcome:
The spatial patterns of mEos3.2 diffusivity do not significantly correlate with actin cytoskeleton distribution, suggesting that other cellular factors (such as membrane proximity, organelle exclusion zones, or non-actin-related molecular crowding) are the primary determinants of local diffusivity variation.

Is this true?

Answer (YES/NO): NO